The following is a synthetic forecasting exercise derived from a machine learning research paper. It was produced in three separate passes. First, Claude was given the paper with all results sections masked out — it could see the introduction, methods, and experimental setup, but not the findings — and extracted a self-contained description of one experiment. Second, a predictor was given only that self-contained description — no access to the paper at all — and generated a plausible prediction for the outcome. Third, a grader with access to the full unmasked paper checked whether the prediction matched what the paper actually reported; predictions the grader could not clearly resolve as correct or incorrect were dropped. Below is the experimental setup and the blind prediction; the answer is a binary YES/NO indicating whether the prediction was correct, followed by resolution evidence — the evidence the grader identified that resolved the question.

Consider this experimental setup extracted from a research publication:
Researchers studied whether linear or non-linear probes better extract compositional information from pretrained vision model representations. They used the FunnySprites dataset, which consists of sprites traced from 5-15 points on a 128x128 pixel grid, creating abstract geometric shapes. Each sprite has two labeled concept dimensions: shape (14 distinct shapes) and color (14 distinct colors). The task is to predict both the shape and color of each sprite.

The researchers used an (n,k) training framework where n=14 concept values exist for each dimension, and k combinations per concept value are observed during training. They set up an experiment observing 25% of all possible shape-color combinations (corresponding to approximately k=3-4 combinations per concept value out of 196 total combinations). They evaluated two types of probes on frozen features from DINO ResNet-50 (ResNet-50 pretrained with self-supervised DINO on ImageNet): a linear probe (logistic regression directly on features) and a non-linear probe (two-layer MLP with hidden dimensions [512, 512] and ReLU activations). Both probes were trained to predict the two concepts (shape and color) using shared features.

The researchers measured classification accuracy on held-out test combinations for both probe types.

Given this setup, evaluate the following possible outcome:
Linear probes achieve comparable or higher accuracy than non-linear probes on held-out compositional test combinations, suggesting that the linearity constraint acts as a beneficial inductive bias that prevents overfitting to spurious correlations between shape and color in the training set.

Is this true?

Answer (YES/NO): NO